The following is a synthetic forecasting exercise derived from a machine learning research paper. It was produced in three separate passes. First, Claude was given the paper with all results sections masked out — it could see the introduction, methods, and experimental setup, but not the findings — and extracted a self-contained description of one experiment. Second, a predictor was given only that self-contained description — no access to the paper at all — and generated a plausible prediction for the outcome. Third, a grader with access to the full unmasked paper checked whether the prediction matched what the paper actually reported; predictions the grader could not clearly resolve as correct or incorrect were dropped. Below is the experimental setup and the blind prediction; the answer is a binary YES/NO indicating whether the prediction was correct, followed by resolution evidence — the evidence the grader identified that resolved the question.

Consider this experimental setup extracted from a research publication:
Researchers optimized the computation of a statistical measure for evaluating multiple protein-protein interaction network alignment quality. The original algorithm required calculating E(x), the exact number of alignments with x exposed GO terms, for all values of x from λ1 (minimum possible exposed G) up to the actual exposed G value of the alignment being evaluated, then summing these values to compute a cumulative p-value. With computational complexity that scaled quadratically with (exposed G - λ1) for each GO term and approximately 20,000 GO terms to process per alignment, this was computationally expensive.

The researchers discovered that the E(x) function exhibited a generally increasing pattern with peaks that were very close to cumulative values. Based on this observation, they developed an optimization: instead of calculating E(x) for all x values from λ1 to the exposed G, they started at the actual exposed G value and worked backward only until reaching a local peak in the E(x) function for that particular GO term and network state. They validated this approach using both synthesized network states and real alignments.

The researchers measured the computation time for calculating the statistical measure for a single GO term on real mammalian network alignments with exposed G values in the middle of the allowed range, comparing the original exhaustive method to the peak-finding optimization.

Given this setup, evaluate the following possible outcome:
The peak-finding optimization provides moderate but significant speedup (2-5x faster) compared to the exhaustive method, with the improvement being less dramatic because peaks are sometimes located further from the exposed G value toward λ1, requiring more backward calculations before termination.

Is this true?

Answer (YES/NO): NO